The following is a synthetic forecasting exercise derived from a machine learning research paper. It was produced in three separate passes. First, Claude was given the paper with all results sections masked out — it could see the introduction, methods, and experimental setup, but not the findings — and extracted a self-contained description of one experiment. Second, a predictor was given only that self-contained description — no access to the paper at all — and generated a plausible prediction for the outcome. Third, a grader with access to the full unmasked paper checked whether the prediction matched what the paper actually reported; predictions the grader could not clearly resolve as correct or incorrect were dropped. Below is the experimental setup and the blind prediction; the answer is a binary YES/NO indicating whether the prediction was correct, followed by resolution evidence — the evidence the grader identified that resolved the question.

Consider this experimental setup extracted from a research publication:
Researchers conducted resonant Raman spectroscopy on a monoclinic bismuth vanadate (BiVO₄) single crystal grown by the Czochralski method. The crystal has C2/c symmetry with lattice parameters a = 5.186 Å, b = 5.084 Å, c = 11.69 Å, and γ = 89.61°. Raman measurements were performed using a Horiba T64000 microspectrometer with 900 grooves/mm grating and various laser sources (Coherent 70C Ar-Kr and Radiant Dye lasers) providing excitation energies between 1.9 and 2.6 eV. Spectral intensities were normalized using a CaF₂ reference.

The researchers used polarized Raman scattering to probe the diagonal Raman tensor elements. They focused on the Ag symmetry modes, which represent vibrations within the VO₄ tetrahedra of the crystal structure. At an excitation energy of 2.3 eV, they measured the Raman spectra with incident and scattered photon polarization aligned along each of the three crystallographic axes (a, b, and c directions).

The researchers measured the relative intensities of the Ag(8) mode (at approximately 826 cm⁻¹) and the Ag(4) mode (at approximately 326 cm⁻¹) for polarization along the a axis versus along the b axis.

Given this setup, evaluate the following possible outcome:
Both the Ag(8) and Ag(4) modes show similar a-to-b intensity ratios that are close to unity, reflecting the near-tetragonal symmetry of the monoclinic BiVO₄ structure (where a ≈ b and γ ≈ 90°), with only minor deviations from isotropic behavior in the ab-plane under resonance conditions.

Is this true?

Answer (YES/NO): NO